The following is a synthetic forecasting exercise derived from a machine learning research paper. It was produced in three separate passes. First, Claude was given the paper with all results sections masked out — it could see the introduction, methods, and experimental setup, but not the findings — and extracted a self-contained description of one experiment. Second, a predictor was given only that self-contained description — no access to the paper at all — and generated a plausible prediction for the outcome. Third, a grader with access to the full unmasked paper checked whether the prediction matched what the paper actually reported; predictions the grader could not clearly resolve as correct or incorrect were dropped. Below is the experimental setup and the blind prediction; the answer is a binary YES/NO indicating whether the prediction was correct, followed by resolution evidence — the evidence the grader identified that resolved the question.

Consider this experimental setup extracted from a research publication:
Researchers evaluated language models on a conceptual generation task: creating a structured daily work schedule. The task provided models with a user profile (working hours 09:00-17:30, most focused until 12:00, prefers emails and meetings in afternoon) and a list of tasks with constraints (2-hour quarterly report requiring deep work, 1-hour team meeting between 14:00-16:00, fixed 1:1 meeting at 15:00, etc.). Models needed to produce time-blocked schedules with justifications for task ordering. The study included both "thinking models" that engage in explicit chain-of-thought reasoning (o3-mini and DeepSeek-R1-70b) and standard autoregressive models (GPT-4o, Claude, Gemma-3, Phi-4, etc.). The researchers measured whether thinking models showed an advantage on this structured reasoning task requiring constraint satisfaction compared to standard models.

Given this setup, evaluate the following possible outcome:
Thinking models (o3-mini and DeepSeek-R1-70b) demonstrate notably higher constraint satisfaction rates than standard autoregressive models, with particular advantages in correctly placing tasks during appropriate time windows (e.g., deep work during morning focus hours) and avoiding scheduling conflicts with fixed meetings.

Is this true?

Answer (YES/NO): NO